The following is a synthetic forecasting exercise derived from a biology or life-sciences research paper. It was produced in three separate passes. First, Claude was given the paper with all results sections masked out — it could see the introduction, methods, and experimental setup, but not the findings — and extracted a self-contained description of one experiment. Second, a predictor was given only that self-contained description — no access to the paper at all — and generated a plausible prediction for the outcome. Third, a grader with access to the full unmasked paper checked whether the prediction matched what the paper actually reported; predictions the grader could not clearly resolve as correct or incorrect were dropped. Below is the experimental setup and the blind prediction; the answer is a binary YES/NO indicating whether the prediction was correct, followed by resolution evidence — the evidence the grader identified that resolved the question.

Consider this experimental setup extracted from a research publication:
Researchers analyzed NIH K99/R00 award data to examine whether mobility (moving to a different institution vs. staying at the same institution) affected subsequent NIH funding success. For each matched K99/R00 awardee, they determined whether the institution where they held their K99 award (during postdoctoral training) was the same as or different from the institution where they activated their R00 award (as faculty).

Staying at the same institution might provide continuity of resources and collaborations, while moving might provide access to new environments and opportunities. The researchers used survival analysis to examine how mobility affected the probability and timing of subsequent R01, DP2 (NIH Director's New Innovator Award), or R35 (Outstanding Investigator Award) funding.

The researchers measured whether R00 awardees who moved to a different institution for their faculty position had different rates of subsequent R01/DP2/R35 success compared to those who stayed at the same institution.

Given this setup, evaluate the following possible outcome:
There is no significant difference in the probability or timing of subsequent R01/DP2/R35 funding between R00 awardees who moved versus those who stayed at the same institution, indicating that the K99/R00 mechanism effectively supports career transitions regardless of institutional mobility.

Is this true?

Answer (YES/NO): NO